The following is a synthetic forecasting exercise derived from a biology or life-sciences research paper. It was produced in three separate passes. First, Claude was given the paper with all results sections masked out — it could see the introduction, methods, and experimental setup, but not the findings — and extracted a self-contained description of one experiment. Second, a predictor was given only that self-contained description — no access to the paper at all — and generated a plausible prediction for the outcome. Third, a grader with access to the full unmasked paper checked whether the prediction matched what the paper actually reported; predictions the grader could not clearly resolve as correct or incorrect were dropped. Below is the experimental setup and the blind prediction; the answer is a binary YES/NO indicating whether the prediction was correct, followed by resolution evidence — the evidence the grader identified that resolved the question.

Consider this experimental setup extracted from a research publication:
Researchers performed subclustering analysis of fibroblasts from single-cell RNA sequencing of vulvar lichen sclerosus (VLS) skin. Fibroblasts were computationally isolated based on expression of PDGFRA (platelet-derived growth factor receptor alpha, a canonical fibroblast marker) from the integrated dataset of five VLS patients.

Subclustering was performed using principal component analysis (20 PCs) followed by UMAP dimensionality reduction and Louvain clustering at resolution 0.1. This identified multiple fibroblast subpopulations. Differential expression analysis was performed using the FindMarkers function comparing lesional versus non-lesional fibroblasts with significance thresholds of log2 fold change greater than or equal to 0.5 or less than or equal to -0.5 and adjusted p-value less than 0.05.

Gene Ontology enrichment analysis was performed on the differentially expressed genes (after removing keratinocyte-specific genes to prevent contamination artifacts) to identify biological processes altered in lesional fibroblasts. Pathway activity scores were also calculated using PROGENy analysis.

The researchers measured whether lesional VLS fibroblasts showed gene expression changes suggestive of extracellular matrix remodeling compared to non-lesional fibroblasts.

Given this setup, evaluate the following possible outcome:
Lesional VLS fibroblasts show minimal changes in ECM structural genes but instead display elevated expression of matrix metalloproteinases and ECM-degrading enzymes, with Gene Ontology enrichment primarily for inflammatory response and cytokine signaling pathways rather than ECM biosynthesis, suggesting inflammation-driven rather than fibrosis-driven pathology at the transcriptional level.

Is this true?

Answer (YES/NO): NO